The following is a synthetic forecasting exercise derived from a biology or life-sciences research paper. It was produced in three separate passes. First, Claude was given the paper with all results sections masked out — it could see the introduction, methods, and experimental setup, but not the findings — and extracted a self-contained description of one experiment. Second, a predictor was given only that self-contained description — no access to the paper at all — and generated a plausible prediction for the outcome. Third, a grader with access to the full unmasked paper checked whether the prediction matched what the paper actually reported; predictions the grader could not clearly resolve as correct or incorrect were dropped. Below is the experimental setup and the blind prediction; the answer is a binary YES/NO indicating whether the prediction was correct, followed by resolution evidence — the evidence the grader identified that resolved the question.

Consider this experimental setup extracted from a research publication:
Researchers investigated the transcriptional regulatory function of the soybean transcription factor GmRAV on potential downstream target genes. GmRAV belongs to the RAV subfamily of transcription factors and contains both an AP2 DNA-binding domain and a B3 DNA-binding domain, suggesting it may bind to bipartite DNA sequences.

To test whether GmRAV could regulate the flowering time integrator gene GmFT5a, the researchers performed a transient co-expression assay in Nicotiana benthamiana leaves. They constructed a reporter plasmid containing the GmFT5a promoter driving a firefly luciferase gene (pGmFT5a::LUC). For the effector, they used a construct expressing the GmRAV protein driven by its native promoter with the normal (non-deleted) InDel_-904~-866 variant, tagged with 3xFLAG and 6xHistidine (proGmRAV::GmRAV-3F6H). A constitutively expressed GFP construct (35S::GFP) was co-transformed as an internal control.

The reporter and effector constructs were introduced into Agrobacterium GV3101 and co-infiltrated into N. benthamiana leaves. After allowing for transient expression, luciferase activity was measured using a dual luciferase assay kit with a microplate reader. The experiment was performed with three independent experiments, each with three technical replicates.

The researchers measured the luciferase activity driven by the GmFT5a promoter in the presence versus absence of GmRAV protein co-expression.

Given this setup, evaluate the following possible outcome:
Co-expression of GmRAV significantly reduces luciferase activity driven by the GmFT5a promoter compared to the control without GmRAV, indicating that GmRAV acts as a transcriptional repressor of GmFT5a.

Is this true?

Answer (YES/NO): YES